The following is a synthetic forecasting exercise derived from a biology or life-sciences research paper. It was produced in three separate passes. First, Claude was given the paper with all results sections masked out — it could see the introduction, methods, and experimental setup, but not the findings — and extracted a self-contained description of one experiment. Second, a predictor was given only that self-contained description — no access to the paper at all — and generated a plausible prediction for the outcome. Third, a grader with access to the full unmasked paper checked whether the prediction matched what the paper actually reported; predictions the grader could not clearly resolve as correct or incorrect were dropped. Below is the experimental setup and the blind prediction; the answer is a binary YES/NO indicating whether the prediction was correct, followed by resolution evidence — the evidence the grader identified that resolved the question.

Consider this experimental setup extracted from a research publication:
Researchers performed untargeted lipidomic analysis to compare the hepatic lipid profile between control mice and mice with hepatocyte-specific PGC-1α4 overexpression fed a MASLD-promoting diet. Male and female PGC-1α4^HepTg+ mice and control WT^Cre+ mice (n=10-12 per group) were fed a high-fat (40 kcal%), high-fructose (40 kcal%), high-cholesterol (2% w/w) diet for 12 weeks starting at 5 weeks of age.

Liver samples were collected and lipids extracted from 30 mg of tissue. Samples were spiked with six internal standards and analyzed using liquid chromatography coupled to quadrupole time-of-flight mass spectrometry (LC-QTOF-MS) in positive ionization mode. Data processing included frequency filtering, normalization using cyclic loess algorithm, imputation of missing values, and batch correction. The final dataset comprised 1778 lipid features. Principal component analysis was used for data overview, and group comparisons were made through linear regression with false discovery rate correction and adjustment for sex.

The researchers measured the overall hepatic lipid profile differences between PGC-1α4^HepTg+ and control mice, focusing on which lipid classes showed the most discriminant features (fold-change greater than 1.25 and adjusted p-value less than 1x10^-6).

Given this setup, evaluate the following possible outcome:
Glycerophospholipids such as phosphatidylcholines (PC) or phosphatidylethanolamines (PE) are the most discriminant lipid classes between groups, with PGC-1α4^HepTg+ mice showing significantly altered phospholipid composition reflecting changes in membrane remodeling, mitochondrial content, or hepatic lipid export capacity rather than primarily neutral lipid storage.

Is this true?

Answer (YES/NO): NO